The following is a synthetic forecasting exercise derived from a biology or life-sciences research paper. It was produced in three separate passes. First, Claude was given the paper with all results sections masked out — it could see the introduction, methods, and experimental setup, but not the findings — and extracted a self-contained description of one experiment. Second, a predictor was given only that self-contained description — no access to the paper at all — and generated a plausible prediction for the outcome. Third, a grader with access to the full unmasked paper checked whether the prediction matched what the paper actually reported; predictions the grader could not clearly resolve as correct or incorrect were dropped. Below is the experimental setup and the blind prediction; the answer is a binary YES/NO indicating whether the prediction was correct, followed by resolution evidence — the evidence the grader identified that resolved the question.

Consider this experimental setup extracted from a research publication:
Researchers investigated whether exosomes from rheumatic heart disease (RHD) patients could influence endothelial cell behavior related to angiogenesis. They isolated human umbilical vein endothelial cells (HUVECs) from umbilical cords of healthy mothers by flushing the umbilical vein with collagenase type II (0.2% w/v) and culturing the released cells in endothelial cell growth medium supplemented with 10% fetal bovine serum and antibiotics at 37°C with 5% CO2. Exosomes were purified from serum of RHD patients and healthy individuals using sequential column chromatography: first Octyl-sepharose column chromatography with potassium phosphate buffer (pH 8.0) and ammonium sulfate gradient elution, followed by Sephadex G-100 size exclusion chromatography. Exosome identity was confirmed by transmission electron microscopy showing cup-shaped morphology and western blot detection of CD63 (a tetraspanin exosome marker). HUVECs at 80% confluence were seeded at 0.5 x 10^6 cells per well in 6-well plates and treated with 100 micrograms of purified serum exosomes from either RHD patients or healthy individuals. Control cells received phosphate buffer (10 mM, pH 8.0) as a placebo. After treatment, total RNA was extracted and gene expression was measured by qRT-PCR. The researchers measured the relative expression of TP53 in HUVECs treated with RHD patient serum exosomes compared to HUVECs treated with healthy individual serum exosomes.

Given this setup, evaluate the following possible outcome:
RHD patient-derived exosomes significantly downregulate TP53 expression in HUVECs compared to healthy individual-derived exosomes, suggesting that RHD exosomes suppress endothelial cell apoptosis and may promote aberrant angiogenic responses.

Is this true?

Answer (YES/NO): YES